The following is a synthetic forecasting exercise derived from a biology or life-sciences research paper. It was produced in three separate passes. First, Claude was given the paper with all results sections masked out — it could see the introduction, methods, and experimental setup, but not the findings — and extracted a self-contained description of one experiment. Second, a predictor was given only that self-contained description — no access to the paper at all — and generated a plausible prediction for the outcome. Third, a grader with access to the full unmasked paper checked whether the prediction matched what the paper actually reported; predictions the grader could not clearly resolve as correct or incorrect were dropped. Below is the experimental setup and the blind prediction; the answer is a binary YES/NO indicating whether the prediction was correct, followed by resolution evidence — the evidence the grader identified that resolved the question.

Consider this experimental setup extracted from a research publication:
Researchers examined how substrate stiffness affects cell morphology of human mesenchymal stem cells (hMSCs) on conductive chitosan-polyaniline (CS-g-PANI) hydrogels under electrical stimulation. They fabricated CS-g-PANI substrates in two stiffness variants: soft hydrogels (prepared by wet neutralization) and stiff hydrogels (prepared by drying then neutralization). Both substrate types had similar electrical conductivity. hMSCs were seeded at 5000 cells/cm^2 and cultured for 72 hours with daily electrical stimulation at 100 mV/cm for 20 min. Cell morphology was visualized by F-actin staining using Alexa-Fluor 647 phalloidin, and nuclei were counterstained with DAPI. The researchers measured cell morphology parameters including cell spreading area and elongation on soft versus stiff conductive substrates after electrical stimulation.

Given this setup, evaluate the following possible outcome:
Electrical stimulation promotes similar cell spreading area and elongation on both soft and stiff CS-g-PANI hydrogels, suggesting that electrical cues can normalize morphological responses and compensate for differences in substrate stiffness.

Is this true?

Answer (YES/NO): NO